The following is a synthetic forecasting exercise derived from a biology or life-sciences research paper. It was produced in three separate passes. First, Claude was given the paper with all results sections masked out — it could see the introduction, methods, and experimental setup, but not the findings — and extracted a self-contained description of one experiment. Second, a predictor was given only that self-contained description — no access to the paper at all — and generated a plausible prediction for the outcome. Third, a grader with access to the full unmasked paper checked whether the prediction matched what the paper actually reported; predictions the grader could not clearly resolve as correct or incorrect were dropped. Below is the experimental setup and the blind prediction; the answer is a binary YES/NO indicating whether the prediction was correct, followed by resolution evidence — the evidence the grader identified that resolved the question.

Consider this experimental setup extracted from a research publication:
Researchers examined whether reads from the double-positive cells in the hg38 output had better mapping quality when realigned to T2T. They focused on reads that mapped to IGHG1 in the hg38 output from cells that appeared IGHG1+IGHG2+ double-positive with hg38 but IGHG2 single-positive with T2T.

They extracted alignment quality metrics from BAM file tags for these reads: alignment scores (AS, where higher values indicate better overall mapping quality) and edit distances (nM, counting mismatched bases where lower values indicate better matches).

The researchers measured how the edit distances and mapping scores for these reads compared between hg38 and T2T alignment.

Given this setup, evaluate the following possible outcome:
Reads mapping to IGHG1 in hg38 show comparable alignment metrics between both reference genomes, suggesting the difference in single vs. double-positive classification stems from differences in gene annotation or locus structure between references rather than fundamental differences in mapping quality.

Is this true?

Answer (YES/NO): NO